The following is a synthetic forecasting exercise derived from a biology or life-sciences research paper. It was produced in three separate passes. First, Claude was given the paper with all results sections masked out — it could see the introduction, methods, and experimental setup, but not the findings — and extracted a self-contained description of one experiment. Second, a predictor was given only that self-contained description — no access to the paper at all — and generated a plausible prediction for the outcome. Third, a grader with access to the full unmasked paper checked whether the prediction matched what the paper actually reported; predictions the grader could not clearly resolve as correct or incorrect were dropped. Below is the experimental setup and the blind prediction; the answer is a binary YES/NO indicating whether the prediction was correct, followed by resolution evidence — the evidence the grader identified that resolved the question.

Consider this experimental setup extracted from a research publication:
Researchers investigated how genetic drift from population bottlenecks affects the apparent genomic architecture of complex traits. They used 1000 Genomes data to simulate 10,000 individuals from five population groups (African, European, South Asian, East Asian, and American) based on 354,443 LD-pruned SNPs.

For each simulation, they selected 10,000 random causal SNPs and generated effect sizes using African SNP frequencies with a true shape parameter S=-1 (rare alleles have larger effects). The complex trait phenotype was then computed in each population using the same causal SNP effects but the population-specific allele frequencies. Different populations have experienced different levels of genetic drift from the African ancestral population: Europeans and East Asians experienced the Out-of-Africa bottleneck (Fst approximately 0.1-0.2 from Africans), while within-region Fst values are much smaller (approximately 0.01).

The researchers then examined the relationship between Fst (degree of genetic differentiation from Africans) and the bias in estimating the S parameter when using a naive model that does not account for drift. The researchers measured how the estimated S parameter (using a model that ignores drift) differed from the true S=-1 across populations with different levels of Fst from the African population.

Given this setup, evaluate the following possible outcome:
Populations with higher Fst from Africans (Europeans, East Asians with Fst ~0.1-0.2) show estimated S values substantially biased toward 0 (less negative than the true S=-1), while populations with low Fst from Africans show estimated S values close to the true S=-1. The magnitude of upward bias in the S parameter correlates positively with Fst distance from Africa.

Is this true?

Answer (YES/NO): YES